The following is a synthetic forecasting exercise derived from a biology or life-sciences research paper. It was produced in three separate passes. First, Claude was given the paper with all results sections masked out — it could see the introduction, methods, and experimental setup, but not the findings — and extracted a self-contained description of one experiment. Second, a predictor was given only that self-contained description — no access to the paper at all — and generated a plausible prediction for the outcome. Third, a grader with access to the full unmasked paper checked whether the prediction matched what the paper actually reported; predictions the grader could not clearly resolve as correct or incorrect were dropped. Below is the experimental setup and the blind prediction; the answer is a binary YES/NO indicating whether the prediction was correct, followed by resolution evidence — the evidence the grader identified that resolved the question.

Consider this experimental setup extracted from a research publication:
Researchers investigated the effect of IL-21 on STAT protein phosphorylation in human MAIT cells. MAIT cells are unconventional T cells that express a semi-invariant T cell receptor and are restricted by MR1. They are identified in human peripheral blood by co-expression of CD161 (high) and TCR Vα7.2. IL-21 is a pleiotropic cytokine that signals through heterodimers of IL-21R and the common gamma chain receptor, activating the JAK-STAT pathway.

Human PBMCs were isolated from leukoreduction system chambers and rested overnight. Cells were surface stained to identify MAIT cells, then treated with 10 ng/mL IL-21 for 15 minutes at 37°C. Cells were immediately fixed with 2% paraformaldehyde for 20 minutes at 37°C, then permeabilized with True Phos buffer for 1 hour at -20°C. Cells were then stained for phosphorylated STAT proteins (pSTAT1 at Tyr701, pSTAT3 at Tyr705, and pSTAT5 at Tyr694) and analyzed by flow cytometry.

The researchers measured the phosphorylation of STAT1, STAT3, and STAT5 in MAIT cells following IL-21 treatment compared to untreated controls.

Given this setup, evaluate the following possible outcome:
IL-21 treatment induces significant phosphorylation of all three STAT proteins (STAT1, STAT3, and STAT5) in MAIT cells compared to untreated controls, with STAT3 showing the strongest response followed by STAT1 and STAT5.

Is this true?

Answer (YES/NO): YES